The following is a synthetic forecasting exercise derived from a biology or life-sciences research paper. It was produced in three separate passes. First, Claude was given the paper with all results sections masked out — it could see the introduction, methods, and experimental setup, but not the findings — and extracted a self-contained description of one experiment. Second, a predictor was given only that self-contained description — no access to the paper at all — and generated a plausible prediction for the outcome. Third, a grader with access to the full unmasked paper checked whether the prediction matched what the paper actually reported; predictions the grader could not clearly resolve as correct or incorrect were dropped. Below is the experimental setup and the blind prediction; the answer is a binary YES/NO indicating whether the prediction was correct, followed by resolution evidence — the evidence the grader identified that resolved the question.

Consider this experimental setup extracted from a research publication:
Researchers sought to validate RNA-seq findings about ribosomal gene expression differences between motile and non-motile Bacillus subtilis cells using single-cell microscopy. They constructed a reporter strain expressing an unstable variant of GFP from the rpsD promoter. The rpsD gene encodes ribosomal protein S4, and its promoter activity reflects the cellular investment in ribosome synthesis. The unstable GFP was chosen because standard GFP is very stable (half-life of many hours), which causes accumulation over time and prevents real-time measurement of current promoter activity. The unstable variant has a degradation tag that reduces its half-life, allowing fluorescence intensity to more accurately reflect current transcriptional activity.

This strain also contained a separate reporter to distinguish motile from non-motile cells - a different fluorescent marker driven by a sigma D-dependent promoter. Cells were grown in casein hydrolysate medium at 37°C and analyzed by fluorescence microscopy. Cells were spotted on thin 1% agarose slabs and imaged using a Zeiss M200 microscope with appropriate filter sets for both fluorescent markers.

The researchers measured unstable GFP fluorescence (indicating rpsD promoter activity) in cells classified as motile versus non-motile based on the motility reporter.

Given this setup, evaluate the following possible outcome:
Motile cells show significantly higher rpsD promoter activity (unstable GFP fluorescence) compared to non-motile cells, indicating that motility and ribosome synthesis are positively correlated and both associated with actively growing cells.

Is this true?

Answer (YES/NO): NO